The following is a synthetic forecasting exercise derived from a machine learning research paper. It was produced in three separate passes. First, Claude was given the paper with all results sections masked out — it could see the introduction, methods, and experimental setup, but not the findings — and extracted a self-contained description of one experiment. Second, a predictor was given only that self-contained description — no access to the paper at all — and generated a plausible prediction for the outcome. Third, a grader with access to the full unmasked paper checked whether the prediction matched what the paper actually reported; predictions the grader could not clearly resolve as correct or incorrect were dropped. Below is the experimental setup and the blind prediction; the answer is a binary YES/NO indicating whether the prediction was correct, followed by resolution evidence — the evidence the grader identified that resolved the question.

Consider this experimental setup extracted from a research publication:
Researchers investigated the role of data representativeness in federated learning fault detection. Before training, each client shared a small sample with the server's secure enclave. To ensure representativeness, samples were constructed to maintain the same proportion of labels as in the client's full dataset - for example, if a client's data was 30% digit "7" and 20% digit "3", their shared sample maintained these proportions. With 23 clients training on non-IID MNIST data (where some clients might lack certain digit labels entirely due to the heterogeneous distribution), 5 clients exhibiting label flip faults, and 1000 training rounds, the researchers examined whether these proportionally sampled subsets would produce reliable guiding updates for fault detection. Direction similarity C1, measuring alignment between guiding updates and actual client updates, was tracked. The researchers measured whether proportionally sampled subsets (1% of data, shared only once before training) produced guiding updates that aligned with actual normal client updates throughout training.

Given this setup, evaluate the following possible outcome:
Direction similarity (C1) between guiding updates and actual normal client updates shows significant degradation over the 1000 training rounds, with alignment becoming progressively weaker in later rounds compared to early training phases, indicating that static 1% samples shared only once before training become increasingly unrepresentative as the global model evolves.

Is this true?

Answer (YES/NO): NO